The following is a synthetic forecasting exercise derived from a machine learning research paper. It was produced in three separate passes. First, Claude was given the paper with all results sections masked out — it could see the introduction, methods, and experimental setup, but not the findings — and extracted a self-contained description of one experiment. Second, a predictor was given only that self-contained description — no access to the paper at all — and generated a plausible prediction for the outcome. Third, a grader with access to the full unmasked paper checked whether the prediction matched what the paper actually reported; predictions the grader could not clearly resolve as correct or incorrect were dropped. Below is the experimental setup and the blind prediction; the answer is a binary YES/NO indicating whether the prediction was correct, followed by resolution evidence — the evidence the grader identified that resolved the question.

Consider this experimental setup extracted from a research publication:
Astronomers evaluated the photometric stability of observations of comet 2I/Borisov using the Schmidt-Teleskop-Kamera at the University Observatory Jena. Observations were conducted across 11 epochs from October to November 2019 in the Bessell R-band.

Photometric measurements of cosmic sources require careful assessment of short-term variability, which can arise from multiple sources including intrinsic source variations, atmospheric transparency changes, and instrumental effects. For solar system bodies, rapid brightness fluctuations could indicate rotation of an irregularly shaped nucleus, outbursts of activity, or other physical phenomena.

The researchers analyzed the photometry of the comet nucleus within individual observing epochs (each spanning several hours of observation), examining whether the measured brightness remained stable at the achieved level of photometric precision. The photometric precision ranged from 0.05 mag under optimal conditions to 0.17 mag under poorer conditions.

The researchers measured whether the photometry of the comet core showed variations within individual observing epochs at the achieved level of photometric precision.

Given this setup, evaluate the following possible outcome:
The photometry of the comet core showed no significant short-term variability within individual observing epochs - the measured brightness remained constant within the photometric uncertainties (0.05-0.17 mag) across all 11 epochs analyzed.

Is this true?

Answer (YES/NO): YES